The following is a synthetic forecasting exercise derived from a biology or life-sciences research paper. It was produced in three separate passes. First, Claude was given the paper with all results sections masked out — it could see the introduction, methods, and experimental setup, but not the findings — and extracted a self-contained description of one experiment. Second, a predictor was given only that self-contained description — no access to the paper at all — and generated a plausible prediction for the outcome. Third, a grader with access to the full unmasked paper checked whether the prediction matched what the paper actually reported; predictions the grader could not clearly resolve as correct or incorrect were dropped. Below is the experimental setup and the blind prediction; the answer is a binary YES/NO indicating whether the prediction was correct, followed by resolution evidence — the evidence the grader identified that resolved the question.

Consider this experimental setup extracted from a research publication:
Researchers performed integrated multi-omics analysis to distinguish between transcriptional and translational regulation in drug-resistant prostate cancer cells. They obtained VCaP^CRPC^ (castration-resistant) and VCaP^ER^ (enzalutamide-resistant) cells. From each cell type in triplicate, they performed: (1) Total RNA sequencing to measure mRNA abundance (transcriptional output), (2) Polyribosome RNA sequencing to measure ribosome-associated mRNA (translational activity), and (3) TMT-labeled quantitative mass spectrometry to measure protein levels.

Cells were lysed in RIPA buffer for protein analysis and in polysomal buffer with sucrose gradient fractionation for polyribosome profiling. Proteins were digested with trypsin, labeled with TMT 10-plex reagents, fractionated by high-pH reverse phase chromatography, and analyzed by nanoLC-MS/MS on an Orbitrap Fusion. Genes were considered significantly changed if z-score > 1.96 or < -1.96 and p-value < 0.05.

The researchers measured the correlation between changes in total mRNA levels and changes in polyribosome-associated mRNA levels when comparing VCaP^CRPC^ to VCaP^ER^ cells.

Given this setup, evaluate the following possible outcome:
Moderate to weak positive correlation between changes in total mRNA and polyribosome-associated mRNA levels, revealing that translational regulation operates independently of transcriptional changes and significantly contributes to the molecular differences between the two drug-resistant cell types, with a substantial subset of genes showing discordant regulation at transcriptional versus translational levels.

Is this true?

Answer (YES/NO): YES